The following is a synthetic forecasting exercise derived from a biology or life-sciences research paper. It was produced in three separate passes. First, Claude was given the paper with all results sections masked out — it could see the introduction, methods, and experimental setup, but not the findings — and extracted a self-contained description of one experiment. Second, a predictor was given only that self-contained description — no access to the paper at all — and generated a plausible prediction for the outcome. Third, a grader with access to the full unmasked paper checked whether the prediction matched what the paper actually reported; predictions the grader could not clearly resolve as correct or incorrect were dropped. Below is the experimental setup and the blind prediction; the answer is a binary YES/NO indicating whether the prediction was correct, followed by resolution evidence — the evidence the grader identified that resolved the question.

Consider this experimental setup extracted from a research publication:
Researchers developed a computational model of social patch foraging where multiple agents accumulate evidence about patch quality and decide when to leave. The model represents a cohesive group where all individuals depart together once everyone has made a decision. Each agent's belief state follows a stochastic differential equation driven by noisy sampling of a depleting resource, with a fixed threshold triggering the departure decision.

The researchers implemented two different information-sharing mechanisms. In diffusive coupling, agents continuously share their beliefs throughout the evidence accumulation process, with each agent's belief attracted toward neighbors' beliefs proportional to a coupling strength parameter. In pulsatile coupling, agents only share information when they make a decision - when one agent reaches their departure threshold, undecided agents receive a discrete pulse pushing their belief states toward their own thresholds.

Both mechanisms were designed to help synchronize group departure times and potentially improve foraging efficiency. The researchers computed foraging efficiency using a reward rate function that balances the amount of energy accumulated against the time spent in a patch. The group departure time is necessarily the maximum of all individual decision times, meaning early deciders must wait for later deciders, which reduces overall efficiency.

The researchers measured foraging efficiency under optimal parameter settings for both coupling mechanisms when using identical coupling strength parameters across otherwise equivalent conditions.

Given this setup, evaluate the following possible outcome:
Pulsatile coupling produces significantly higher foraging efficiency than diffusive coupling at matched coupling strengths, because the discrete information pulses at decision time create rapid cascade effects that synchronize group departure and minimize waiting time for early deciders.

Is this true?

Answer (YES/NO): NO